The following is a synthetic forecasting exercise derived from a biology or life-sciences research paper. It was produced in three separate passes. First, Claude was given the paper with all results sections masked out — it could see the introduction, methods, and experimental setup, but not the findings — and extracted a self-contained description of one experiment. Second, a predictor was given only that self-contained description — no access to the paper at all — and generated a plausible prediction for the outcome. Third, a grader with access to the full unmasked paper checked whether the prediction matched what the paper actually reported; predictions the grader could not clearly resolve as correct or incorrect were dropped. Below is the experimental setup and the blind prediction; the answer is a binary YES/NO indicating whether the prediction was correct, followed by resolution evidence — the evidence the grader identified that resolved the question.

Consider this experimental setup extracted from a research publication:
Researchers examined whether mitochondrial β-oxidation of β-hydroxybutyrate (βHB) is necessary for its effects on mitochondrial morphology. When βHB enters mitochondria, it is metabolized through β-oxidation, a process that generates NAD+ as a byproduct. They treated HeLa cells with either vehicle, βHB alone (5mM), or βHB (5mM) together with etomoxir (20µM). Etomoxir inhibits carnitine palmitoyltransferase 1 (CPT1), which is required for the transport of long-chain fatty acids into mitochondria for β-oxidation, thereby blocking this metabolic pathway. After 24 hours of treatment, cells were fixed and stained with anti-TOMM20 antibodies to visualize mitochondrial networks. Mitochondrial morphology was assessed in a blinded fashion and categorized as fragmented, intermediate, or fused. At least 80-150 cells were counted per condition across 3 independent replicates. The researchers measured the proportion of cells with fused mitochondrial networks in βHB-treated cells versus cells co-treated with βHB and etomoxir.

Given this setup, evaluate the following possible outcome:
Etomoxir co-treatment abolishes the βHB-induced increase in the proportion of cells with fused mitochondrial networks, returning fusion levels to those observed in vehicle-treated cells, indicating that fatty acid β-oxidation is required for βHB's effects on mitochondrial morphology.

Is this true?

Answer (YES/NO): YES